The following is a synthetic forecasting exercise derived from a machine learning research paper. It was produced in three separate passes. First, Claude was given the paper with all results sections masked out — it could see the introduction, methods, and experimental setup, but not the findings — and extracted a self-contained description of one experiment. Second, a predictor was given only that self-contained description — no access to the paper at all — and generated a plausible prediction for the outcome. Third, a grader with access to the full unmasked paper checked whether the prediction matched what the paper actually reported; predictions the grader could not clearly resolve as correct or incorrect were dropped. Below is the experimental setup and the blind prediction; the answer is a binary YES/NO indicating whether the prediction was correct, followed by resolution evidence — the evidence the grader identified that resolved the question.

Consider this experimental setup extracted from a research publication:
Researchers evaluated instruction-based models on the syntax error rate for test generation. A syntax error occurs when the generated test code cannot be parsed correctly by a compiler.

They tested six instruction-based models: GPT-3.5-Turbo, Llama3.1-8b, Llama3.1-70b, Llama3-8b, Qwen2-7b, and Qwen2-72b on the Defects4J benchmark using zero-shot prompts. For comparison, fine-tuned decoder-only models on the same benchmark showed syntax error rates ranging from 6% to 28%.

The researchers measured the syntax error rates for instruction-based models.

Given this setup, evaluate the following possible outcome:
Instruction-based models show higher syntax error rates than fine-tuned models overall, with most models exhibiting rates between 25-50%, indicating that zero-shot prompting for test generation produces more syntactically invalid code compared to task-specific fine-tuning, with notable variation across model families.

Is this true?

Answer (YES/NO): NO